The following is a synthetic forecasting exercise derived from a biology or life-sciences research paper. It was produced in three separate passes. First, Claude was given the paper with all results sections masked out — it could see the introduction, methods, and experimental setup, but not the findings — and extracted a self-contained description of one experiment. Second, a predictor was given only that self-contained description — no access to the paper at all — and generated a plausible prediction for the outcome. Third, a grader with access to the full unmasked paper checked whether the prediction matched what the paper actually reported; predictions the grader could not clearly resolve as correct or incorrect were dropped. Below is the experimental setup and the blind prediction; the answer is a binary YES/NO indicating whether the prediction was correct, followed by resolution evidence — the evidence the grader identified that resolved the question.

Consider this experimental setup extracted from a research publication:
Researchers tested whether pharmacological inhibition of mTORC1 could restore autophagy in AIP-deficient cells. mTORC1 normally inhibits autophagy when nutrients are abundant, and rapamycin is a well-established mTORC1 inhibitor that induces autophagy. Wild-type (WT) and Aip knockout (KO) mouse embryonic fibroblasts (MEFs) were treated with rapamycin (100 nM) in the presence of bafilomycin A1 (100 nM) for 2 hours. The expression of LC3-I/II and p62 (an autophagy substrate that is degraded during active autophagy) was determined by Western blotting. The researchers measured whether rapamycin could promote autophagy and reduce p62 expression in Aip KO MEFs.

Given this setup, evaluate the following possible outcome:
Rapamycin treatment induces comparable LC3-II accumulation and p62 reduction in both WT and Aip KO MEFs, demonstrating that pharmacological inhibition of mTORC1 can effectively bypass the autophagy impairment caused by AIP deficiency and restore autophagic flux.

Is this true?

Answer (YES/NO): NO